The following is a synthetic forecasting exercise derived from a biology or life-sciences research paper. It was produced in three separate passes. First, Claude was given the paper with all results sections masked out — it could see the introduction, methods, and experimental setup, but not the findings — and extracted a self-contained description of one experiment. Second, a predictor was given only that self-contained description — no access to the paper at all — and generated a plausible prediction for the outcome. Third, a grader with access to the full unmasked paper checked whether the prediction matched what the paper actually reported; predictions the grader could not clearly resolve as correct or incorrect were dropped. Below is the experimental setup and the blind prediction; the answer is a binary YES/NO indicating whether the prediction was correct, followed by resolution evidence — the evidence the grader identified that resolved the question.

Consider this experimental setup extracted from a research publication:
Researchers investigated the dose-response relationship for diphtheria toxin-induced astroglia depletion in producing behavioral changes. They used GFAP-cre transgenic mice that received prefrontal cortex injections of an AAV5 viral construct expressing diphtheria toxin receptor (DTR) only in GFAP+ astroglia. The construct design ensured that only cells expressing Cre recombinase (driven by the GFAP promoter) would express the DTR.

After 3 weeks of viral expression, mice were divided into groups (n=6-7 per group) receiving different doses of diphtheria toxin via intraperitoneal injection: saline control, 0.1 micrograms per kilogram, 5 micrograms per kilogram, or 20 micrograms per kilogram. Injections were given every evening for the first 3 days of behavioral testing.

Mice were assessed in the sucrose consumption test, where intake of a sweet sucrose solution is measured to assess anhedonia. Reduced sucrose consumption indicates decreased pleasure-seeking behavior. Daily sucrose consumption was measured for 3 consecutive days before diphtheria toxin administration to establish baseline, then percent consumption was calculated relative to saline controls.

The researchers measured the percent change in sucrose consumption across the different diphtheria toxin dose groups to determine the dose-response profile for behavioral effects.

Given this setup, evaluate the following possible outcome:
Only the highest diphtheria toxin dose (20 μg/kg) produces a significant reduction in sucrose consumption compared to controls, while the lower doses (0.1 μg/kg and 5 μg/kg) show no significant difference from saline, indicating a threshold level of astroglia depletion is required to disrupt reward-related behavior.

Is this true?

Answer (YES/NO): NO